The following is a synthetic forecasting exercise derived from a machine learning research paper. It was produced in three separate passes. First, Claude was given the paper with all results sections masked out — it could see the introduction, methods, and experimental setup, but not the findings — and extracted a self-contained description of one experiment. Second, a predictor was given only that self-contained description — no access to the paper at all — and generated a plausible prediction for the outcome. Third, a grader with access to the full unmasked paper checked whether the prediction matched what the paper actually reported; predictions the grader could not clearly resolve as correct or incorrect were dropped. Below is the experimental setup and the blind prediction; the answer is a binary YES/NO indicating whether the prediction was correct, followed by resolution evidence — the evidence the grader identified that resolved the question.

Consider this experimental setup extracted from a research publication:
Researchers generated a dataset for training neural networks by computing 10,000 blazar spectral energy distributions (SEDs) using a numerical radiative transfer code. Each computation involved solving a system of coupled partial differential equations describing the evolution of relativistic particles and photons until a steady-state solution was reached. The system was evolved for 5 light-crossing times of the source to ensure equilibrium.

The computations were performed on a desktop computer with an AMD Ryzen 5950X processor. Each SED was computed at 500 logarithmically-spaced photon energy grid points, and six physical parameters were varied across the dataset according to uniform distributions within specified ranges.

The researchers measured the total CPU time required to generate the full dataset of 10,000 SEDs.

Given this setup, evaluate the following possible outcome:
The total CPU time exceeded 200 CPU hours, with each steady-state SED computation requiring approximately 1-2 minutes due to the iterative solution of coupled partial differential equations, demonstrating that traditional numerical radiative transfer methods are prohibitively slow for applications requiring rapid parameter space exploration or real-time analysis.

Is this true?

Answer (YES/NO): NO